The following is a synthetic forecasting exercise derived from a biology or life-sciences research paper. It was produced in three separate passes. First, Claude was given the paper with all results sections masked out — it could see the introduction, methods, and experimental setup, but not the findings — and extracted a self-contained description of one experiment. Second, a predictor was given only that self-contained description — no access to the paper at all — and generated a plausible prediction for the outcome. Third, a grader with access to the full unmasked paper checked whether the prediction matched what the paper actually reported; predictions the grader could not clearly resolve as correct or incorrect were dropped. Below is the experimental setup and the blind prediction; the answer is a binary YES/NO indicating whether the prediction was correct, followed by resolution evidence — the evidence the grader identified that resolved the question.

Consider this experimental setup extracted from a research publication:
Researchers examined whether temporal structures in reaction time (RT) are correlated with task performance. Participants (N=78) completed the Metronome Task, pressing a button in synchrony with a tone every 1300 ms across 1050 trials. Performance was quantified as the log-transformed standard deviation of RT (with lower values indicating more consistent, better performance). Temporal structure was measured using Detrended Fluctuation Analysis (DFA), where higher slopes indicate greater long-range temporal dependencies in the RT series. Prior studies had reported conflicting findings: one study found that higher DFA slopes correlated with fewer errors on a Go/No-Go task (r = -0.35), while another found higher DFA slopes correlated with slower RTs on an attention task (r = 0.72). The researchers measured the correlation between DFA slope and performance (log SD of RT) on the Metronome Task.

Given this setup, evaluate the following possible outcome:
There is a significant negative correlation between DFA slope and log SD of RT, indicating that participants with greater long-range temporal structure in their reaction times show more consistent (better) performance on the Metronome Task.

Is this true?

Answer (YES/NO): NO